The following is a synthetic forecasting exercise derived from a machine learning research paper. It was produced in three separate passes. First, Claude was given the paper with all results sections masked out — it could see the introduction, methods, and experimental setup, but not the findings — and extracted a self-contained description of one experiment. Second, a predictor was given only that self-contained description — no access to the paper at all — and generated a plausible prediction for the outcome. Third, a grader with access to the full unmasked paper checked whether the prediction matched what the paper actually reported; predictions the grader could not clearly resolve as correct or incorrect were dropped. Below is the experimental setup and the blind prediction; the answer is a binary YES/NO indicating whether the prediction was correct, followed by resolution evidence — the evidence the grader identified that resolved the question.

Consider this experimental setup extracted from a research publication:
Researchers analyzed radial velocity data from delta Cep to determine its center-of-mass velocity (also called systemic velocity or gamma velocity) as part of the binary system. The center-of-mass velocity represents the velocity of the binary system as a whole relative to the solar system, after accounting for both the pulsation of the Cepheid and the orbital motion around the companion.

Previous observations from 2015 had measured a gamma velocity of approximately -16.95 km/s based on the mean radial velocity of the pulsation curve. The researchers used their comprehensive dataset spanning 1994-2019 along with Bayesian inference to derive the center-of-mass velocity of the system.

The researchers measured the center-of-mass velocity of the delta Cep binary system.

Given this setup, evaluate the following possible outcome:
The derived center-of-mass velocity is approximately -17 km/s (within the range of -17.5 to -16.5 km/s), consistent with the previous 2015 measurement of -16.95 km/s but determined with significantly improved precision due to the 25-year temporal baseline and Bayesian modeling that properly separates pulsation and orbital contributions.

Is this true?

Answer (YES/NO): NO